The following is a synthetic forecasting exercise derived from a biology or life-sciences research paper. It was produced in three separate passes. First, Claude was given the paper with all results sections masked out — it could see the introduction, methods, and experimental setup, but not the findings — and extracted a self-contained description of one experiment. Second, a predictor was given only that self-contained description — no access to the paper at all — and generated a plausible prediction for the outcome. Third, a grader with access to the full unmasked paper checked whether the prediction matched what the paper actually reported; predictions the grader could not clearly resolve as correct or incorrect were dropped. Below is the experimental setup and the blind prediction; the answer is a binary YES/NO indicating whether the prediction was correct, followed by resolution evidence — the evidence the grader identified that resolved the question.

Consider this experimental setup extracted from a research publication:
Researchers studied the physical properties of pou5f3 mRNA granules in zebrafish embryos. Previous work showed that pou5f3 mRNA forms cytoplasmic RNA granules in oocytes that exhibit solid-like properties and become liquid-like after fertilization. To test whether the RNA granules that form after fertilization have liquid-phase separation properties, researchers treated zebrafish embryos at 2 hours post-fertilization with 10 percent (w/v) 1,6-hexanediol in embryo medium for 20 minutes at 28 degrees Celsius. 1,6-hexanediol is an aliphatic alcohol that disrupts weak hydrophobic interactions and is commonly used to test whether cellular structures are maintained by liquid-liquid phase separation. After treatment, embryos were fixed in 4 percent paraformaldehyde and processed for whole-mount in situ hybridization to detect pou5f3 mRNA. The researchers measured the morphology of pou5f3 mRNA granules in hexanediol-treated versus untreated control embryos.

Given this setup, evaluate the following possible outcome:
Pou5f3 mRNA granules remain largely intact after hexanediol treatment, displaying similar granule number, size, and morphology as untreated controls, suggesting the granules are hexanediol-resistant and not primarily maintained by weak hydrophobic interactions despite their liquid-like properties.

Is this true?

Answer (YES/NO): NO